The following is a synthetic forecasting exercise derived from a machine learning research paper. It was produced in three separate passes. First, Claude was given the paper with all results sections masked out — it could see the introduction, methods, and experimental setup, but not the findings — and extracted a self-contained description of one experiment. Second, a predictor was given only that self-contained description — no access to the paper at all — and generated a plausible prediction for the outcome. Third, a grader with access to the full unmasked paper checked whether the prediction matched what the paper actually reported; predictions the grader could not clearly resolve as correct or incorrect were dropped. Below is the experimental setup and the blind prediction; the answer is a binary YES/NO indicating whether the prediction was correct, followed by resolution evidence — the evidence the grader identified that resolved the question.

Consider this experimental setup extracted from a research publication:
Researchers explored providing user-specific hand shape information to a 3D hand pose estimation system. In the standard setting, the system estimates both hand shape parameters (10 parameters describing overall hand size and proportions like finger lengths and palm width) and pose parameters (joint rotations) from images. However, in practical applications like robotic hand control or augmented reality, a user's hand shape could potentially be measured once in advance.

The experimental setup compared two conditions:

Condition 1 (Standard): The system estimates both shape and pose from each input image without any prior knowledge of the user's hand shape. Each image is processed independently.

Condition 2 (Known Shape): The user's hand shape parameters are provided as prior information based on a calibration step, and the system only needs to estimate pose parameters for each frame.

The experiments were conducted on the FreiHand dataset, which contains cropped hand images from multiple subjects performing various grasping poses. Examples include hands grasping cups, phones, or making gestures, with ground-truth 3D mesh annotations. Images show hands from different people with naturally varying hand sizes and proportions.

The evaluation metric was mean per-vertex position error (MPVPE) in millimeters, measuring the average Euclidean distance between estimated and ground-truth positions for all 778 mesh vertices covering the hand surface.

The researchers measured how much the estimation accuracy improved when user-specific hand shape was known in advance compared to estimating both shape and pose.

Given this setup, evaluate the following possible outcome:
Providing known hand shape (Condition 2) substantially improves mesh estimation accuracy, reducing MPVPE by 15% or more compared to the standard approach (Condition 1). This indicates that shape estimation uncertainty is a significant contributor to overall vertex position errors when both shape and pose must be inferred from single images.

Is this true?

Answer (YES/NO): YES